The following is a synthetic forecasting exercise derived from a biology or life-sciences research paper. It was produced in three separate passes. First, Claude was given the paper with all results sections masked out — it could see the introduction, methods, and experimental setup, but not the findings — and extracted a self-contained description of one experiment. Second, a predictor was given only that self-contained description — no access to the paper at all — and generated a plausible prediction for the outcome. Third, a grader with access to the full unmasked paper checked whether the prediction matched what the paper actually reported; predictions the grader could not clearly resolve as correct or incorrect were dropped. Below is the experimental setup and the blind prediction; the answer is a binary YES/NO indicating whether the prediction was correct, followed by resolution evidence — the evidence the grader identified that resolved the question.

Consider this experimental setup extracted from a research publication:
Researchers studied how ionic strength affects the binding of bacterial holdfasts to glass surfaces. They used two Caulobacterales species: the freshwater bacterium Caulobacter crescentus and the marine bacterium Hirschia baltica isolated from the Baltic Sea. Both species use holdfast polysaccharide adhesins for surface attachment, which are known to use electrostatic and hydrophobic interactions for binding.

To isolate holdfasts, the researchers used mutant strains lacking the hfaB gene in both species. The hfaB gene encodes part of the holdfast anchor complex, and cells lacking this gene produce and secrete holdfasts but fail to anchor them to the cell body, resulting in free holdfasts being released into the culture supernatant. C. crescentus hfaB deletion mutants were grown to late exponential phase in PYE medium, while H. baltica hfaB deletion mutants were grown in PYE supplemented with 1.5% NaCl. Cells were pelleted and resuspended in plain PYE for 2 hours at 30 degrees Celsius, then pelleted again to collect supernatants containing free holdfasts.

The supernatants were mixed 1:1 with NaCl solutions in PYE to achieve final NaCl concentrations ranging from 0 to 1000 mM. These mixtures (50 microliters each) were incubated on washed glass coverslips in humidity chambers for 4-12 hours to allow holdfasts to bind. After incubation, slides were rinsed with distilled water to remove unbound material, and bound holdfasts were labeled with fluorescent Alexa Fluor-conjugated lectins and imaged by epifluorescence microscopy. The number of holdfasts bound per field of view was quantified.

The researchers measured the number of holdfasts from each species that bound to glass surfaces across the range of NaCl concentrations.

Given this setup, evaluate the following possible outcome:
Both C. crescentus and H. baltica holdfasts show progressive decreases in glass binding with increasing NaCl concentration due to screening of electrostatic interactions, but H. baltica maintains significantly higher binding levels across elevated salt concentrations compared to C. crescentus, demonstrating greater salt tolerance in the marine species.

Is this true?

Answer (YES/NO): NO